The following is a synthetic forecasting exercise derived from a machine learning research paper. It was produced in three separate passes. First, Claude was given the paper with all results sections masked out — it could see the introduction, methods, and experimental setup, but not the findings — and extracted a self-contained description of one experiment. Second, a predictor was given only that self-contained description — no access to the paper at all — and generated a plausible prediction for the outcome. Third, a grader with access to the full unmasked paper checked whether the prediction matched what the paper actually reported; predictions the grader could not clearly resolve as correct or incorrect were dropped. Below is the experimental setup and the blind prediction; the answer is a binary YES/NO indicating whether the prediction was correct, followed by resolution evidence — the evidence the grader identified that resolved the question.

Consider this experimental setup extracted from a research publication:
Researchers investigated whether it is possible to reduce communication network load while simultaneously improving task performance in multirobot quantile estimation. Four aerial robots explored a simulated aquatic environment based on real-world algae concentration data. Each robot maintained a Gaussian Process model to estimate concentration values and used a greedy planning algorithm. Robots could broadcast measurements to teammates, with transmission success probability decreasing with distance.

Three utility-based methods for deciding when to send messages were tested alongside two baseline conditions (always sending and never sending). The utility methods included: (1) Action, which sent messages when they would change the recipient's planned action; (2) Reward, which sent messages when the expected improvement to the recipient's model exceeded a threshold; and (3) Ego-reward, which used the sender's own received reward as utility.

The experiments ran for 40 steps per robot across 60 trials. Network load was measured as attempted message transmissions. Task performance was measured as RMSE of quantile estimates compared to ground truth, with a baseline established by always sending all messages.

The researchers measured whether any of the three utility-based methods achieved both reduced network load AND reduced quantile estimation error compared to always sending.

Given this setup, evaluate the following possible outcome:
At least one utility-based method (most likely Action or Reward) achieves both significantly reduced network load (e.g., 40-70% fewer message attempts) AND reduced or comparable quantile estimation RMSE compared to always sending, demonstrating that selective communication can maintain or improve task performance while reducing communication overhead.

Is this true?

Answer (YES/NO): YES